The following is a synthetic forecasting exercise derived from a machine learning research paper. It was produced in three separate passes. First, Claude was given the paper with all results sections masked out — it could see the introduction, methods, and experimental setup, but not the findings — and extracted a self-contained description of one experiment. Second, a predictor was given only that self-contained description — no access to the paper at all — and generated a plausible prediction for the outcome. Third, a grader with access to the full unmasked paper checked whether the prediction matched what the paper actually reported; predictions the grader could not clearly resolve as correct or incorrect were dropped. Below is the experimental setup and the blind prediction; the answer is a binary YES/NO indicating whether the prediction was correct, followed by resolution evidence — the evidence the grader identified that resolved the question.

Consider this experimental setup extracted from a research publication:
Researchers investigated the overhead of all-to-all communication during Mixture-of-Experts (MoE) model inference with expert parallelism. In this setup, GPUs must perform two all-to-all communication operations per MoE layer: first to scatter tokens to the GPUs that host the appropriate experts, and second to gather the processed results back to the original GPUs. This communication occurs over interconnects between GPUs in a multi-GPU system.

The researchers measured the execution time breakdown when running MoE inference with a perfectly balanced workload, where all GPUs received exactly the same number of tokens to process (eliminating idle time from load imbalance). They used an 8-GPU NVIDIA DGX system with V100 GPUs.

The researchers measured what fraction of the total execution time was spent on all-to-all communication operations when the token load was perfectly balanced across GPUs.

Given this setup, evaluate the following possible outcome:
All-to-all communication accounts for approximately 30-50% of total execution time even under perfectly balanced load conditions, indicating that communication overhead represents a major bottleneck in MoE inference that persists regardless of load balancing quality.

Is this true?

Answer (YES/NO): NO